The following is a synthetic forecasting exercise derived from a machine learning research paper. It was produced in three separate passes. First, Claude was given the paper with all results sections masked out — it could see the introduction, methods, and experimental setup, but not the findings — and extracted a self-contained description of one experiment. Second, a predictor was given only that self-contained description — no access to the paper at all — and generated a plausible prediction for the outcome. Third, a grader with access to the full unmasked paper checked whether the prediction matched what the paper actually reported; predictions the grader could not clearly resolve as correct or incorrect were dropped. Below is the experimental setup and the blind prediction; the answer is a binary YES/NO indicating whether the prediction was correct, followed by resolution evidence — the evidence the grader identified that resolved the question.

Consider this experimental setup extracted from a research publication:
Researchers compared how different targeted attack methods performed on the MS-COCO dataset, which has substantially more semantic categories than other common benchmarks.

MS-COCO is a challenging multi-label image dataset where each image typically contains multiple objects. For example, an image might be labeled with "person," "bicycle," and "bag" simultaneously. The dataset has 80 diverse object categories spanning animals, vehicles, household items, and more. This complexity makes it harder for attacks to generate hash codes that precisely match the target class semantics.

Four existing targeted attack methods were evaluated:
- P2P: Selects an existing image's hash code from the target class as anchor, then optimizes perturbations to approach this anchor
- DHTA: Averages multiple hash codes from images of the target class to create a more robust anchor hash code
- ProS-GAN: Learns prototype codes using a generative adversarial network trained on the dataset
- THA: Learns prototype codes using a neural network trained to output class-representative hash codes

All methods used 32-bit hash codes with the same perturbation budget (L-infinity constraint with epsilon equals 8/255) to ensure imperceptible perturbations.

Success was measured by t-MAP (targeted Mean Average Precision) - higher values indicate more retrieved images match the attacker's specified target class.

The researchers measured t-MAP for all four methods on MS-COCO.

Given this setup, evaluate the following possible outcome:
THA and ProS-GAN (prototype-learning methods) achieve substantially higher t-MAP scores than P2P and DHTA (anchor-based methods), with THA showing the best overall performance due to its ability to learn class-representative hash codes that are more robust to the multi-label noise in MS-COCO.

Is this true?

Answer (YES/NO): NO